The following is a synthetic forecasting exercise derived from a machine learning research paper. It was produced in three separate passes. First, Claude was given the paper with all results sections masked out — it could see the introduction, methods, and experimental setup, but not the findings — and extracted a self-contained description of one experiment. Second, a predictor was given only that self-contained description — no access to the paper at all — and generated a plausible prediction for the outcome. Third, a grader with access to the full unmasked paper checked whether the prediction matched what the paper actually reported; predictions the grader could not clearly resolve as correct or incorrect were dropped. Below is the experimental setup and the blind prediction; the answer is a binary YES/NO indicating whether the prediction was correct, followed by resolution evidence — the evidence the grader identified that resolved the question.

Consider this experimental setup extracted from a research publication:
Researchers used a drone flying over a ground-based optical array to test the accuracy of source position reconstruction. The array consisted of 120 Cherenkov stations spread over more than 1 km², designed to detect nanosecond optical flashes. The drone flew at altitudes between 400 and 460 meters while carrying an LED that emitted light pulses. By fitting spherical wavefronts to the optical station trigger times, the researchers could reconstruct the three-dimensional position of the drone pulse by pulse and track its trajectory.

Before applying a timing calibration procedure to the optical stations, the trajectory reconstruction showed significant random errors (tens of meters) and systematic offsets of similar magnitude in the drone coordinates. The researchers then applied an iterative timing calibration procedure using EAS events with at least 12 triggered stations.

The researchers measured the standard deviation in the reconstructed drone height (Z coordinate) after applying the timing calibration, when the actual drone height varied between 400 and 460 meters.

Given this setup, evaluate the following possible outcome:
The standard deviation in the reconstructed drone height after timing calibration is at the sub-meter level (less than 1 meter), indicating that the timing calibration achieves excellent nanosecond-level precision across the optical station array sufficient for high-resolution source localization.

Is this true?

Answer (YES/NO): NO